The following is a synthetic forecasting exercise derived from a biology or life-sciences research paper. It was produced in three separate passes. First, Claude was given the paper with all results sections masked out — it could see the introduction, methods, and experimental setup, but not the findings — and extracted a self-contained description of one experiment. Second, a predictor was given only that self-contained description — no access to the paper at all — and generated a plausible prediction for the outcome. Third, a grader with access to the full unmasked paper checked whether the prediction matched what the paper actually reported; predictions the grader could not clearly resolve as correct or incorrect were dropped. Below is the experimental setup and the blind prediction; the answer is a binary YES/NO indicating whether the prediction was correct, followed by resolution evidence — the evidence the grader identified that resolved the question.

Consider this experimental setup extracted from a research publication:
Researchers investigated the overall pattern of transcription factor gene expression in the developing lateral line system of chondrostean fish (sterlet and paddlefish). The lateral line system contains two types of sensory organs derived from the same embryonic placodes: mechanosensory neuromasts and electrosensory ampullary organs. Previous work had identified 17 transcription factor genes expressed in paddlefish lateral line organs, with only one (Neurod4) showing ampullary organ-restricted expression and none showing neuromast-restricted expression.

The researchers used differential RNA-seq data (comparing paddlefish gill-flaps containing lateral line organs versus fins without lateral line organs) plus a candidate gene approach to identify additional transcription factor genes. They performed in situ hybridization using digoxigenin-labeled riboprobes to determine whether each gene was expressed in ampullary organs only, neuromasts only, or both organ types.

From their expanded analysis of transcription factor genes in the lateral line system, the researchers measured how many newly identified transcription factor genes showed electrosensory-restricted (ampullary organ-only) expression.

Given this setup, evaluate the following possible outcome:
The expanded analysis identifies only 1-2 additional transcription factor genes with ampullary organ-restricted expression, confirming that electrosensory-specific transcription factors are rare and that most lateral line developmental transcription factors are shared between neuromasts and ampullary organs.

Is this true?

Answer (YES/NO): NO